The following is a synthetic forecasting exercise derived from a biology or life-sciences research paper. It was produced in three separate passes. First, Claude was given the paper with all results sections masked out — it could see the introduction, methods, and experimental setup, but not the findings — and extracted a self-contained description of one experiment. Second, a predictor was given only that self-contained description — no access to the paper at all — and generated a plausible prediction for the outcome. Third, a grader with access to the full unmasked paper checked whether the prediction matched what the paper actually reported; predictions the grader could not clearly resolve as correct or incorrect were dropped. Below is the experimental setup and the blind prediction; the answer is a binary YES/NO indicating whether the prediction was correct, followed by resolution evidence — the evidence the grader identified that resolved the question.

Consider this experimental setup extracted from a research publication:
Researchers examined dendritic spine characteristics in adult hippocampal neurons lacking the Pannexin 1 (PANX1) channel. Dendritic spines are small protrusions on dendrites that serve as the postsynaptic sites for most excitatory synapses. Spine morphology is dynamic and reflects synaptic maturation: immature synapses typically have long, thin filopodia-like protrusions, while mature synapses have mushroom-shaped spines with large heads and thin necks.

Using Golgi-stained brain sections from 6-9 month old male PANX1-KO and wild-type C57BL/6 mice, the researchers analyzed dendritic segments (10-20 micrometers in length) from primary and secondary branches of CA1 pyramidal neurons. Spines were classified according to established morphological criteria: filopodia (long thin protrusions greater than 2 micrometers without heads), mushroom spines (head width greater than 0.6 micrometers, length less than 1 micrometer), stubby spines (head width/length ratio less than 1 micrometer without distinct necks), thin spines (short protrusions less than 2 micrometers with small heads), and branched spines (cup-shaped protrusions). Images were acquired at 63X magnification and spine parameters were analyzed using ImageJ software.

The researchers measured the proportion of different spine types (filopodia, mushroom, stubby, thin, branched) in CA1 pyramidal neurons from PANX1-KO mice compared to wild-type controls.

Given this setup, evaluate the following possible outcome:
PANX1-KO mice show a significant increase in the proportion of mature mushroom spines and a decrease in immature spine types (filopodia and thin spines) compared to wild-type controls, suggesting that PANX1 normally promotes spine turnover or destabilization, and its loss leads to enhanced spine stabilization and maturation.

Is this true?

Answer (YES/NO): YES